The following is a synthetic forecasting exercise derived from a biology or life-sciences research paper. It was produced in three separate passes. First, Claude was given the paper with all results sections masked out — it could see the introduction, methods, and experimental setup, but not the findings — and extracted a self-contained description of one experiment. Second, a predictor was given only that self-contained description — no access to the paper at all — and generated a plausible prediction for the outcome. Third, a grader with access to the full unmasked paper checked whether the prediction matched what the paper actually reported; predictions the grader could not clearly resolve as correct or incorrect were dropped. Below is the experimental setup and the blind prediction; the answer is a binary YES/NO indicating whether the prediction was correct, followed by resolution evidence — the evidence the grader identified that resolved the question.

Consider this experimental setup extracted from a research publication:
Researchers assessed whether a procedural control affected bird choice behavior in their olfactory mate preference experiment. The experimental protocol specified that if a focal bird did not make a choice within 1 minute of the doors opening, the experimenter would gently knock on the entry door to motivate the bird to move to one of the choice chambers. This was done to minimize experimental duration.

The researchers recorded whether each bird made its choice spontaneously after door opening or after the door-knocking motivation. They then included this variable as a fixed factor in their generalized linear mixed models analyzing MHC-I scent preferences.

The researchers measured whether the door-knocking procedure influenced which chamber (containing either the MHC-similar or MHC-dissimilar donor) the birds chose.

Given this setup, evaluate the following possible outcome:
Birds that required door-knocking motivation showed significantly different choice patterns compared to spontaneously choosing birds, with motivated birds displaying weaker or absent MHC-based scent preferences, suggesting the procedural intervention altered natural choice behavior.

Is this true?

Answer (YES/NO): NO